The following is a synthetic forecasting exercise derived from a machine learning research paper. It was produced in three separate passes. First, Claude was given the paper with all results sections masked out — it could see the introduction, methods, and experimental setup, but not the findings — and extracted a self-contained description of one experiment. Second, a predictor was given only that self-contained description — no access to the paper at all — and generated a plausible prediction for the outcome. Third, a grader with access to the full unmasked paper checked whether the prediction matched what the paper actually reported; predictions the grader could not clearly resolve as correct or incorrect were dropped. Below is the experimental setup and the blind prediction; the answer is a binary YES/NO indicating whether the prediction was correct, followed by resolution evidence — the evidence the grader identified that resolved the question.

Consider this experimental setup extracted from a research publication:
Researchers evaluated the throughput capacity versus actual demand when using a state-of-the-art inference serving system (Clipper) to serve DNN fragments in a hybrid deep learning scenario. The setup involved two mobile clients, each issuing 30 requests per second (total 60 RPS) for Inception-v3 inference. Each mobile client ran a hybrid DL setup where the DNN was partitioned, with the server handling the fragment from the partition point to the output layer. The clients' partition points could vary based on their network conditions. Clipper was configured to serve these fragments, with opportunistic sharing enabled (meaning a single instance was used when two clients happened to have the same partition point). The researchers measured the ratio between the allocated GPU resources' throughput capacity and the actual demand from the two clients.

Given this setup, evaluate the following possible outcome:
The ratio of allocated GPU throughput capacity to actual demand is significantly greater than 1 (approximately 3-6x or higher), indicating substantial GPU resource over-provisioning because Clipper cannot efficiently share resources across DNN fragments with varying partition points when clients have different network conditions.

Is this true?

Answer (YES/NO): YES